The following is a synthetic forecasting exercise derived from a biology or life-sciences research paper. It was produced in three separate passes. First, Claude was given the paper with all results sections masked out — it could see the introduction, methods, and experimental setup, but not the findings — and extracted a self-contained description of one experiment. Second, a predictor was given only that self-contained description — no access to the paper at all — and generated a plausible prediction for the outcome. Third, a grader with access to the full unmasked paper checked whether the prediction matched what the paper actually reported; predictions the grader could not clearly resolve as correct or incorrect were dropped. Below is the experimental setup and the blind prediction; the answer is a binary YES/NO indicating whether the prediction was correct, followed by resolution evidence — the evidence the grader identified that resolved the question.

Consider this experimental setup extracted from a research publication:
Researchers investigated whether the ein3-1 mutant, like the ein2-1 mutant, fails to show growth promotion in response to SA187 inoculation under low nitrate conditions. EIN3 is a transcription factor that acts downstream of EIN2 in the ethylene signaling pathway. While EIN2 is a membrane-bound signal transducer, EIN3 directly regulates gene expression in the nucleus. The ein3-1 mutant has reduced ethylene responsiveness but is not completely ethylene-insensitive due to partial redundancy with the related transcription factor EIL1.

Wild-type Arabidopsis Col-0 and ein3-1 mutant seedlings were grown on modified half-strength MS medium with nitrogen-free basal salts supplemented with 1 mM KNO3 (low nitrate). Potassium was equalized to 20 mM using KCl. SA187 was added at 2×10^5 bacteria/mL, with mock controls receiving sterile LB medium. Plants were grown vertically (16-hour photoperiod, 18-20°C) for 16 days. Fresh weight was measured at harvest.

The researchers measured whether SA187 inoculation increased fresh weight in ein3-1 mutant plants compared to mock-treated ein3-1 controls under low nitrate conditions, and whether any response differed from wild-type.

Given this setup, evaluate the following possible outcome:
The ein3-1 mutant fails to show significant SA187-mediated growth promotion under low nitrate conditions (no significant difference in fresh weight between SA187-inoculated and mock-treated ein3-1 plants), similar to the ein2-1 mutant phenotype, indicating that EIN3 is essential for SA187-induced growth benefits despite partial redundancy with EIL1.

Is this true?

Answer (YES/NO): YES